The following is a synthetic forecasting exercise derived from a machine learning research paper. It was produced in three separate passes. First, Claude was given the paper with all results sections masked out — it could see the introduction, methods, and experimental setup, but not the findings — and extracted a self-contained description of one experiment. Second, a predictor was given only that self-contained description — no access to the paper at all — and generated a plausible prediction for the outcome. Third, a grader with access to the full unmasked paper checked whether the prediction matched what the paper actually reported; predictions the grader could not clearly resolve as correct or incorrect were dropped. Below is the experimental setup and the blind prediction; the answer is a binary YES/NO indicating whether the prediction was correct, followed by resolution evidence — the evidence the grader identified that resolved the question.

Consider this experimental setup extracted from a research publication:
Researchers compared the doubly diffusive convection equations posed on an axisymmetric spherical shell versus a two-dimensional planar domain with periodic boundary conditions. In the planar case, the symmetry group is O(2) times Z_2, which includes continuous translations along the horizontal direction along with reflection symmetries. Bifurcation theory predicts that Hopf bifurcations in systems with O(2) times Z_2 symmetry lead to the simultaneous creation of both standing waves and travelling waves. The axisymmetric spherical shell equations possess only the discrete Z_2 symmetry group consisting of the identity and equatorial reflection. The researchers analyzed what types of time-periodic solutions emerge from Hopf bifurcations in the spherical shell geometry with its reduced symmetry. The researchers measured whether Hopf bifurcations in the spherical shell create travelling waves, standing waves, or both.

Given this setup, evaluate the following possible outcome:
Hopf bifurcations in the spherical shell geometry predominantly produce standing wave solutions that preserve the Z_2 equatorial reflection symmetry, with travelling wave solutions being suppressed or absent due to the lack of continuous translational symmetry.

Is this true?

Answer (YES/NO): YES